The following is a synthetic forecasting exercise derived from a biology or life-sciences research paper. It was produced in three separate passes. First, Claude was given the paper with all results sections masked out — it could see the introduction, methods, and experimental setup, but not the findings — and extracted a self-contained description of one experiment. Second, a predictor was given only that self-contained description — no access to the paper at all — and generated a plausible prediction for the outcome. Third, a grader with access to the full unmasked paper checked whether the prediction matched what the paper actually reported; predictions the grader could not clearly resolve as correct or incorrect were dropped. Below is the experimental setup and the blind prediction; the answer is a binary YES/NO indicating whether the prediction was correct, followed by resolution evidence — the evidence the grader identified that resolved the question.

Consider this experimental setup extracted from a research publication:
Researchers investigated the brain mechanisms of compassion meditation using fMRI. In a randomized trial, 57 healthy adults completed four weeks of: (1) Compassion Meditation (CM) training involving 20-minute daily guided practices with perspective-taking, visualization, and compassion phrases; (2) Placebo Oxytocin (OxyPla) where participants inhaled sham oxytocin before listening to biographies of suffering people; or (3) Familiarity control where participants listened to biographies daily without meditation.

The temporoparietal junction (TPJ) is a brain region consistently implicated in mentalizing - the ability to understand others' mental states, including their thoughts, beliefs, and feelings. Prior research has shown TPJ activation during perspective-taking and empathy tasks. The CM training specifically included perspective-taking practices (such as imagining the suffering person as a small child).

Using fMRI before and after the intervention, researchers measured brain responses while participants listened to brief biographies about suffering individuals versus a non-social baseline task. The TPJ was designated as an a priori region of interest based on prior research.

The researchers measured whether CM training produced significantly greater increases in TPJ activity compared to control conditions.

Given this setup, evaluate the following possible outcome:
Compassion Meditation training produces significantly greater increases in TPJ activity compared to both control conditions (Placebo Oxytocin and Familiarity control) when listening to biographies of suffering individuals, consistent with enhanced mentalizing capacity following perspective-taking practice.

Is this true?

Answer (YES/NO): NO